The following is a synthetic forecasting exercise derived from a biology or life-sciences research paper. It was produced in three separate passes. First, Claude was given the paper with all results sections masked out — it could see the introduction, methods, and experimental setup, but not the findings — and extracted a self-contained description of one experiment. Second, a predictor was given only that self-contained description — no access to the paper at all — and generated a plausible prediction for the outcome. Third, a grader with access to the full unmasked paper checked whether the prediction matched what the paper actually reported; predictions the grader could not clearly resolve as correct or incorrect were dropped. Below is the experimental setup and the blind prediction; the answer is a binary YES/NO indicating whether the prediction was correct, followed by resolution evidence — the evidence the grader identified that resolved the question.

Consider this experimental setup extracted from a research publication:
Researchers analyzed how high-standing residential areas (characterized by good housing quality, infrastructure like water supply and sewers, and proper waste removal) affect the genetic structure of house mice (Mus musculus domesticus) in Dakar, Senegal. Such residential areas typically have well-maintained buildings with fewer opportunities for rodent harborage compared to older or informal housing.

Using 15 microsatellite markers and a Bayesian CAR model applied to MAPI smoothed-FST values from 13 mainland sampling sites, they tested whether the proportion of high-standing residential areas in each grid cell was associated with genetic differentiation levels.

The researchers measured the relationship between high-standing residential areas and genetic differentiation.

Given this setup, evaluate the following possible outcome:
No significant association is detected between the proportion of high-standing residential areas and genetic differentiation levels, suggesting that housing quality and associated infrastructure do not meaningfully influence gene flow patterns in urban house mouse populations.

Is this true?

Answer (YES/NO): NO